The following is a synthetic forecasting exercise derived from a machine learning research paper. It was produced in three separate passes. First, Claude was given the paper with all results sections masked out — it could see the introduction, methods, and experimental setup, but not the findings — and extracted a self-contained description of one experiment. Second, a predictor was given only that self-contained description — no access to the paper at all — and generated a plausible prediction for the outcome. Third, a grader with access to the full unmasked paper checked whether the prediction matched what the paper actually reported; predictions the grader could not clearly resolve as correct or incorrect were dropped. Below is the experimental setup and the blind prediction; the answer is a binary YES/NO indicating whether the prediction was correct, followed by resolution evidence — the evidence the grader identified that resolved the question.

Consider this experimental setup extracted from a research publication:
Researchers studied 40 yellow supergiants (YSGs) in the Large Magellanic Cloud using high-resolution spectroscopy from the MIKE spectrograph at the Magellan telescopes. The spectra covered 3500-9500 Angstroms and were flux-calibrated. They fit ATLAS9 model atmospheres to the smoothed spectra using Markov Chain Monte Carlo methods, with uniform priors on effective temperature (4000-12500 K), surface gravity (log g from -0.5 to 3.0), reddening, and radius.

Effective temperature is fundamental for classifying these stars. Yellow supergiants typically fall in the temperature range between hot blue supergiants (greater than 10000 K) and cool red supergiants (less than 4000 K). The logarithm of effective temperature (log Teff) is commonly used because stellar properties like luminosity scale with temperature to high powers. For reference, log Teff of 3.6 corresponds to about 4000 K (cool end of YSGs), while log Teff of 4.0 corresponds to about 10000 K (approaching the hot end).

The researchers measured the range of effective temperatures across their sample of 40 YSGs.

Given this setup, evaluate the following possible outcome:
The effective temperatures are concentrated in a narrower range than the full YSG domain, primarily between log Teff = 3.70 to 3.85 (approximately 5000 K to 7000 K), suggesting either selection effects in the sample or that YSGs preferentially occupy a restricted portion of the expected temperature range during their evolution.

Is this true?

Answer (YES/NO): NO